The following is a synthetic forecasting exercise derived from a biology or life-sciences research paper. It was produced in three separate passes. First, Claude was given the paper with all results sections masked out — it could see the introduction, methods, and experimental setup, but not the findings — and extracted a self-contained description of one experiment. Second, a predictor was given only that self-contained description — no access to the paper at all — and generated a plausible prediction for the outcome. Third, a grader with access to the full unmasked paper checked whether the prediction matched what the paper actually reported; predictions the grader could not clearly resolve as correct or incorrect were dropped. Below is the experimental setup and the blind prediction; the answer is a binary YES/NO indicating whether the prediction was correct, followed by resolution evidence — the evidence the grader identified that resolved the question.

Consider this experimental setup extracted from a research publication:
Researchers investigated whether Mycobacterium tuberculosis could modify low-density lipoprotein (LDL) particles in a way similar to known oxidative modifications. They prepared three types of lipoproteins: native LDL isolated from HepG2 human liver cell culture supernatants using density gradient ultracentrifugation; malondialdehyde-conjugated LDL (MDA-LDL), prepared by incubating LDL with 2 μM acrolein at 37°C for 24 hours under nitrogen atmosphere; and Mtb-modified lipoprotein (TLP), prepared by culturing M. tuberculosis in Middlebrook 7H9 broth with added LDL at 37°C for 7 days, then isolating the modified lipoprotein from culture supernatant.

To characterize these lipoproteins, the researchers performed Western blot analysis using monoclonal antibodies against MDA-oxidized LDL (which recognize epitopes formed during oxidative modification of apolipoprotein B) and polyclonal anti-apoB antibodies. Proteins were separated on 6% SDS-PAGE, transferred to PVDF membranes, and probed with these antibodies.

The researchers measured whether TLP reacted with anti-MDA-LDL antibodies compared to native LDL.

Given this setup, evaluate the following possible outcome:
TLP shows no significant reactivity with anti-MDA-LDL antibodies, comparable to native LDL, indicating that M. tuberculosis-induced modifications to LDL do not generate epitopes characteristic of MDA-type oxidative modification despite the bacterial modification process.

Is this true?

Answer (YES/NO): YES